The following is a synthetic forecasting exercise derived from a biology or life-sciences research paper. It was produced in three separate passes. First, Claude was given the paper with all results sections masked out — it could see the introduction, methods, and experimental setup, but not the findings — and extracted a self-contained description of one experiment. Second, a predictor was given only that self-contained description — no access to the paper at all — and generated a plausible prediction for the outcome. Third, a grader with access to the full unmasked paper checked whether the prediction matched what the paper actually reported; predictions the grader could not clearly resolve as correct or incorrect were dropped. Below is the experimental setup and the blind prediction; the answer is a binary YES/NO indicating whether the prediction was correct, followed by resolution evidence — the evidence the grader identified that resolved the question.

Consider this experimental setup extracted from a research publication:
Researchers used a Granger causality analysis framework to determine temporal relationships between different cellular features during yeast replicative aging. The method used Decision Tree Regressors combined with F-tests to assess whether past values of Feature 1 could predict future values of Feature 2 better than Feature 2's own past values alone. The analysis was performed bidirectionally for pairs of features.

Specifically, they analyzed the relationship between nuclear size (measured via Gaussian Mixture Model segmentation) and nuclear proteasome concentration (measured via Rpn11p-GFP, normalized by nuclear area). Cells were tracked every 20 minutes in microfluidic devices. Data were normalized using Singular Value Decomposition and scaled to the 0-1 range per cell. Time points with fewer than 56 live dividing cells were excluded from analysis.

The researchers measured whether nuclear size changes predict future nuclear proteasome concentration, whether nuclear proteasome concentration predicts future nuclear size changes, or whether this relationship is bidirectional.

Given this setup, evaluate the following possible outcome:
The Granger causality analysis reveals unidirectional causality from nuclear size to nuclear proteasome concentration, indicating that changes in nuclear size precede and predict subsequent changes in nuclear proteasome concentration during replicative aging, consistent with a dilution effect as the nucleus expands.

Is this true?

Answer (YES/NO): NO